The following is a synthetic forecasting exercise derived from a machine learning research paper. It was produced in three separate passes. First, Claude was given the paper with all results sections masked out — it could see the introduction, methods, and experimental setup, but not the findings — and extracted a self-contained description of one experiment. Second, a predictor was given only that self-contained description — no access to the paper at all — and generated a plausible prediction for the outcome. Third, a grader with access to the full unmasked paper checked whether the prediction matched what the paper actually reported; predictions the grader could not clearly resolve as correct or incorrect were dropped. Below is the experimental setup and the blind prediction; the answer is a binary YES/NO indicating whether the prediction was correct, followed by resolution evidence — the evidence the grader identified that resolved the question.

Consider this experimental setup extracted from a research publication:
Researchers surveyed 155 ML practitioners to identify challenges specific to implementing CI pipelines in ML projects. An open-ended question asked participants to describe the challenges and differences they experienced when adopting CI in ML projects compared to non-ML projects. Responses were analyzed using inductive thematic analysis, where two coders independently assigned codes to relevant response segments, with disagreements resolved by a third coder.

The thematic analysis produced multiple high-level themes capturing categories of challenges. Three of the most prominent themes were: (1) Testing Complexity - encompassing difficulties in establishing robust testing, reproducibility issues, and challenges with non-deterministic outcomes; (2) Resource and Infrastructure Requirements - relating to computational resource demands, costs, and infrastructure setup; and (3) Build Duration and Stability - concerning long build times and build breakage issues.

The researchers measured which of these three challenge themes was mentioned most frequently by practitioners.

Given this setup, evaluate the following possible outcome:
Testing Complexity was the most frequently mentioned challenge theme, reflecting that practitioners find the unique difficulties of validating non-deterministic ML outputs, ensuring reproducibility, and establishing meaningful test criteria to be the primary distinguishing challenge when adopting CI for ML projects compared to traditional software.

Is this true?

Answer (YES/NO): YES